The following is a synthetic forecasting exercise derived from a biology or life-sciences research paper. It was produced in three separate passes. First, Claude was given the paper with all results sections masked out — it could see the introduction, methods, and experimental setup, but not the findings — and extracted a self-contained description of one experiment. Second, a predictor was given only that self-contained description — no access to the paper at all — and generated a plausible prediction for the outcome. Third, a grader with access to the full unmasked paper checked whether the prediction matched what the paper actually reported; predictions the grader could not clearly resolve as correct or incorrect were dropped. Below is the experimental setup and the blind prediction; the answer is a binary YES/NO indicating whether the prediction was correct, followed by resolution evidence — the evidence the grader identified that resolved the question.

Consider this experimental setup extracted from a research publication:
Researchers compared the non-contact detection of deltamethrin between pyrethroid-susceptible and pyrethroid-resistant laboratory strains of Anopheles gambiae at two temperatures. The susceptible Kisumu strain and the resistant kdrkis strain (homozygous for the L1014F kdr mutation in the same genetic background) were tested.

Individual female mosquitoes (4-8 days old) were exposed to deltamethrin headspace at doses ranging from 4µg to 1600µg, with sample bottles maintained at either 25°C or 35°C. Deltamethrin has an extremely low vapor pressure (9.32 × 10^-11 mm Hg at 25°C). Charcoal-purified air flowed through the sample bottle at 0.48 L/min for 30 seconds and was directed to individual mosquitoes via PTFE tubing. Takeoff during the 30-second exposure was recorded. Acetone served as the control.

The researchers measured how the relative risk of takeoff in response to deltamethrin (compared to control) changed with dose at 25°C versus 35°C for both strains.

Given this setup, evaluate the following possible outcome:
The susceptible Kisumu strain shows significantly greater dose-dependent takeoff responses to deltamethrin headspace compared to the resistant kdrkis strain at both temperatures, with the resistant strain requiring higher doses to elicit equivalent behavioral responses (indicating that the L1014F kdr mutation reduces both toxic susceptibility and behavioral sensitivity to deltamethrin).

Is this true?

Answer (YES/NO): NO